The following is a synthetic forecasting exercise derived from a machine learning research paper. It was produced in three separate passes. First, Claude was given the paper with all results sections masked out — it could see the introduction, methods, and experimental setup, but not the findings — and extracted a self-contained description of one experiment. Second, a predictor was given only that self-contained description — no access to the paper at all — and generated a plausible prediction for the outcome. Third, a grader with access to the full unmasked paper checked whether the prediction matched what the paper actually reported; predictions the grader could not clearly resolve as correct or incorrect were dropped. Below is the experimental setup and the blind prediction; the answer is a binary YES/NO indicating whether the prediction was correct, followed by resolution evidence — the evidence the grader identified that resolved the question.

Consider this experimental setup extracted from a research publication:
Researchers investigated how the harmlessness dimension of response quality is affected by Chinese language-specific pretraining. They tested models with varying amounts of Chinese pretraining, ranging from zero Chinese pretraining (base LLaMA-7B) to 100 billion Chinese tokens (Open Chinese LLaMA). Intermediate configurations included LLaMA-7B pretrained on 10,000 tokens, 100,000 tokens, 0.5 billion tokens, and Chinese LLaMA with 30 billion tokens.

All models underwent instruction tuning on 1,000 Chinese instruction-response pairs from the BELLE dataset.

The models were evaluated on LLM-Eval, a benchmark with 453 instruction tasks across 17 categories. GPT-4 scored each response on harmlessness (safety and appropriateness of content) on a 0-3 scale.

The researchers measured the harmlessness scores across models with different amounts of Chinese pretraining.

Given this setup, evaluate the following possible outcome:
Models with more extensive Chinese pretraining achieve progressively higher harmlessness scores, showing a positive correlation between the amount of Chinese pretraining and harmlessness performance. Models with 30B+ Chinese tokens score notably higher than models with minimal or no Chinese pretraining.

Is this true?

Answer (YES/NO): NO